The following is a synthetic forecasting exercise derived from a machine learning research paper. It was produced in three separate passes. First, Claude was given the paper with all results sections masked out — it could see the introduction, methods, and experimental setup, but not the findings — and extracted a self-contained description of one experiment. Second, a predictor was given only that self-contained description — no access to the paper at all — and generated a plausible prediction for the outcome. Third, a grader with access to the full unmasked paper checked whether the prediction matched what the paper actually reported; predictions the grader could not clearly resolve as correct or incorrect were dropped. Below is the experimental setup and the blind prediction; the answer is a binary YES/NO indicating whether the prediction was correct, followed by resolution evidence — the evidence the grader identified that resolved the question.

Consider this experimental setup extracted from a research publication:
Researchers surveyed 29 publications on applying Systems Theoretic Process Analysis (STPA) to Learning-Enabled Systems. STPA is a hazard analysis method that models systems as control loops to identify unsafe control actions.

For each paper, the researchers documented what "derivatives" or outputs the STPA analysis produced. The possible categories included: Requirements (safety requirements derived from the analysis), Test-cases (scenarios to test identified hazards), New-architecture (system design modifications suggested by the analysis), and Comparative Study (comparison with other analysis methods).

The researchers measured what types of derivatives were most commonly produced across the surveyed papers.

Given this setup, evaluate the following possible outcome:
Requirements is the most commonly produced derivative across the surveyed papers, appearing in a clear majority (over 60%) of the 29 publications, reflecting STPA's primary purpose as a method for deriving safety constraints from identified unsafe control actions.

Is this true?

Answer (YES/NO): YES